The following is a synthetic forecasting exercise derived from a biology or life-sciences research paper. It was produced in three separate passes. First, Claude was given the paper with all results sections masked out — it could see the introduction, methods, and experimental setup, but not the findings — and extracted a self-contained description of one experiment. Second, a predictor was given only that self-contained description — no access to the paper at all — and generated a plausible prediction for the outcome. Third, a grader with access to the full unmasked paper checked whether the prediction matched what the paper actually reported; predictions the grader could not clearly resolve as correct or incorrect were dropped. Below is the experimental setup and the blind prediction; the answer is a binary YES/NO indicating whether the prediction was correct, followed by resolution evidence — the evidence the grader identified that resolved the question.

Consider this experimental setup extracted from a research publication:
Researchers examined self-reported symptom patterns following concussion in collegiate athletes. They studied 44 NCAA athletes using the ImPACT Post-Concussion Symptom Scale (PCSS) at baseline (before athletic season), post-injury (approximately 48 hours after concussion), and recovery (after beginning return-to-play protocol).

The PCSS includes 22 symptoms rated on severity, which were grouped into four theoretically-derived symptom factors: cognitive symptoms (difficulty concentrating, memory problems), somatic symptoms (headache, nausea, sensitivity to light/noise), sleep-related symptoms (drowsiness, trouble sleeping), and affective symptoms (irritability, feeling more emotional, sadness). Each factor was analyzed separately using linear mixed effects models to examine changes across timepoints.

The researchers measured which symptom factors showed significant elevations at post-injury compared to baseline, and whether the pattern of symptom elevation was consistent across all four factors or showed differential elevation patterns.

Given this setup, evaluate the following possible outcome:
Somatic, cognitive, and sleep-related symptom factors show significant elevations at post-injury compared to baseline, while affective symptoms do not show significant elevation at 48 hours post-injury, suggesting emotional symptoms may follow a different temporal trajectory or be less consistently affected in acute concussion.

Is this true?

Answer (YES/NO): NO